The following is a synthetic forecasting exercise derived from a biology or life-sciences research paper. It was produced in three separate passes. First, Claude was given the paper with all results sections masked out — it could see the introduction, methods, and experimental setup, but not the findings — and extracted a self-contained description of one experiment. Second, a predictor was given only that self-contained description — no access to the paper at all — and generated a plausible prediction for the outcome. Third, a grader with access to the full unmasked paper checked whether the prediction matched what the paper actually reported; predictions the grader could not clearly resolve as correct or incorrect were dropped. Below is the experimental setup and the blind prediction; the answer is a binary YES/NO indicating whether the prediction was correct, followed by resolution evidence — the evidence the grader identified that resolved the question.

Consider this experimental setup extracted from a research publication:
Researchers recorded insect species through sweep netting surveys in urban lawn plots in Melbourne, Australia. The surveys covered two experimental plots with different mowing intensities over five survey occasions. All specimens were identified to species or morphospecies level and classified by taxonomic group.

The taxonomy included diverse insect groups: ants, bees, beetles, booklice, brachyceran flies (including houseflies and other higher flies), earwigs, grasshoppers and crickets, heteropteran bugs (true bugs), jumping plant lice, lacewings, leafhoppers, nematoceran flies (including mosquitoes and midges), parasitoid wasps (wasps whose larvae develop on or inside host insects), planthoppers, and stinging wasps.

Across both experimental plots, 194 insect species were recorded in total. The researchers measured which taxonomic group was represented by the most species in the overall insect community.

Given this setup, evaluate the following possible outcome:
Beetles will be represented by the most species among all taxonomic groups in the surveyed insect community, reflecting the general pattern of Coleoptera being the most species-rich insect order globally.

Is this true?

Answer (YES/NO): NO